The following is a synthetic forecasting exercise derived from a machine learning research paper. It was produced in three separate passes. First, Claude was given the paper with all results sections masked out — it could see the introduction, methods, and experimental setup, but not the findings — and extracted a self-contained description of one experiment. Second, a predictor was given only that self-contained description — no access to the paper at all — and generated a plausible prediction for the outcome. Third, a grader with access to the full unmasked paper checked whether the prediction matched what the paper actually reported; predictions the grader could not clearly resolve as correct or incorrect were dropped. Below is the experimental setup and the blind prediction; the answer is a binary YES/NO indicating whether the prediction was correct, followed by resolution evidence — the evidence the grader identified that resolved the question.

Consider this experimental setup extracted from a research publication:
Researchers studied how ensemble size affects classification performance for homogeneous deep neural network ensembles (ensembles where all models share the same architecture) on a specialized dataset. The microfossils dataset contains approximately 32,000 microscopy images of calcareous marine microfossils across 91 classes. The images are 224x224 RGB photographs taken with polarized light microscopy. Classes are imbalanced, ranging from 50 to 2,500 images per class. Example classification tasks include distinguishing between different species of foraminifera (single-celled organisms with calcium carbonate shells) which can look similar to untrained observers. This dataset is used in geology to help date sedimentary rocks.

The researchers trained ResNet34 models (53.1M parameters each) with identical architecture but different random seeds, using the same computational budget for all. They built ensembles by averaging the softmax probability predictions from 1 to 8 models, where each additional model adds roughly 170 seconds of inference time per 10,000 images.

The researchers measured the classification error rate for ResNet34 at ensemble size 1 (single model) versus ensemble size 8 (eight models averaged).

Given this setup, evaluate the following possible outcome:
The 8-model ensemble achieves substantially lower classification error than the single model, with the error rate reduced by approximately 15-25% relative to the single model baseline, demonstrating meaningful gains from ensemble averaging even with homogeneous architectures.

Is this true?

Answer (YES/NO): NO